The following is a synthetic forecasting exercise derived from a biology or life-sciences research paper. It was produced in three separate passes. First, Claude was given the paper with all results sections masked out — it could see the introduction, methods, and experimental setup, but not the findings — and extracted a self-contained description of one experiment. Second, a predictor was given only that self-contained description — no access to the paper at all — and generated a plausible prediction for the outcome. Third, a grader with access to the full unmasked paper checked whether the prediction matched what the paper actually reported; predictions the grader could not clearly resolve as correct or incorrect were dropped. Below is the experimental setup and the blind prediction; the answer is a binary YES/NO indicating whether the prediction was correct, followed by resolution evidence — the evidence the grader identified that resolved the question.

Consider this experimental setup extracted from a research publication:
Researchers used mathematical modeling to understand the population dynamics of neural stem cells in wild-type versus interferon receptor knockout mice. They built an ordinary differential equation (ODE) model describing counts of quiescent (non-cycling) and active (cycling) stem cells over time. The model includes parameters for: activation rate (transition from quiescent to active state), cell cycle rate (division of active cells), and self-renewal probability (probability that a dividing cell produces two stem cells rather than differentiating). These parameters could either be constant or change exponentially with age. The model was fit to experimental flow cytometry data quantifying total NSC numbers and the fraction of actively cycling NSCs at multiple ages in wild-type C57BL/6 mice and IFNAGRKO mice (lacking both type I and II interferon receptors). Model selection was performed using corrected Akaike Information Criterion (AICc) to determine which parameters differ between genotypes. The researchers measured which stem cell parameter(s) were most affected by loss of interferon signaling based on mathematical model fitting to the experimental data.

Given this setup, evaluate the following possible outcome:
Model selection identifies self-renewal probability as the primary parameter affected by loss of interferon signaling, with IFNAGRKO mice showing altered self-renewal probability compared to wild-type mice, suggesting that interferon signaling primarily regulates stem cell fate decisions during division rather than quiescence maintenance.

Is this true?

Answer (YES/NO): NO